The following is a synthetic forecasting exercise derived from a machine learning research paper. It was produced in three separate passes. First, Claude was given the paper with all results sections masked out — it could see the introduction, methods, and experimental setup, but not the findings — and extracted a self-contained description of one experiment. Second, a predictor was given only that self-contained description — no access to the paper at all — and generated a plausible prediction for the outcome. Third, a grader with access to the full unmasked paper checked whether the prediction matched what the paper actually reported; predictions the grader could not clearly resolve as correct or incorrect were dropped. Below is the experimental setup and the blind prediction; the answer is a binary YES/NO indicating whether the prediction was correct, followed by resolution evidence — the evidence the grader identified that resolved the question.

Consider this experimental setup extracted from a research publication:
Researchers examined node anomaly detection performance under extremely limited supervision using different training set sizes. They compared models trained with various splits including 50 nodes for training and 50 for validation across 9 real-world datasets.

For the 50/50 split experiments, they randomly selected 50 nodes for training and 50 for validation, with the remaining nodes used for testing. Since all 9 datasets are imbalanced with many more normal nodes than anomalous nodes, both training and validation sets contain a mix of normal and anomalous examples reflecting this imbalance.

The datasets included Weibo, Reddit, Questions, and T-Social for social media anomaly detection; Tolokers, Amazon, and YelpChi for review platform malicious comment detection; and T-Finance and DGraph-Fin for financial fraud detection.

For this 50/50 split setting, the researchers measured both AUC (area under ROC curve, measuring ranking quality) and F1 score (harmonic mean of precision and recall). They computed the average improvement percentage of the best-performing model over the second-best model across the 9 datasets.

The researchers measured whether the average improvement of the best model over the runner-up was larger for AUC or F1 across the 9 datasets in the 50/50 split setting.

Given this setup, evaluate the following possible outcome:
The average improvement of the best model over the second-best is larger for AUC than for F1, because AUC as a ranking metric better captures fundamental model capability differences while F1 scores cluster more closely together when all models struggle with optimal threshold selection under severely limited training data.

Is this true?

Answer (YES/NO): YES